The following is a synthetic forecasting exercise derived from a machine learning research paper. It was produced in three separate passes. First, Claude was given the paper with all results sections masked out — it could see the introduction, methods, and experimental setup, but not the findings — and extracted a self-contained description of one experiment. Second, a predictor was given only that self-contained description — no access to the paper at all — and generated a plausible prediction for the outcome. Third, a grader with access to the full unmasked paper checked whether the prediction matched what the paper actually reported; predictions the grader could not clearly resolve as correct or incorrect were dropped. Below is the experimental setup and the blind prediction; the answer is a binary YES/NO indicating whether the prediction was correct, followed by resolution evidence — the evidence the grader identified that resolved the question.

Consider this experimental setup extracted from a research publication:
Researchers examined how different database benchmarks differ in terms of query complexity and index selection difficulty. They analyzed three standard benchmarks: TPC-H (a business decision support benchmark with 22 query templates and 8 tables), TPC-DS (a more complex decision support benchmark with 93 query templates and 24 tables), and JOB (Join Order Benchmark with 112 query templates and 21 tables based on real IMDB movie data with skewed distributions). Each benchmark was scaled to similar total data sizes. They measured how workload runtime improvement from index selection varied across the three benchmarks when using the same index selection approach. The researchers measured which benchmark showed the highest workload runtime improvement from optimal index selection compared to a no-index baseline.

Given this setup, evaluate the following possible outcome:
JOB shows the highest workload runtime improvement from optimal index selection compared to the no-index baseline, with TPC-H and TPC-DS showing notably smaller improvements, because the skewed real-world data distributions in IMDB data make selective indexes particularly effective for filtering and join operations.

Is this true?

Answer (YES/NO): NO